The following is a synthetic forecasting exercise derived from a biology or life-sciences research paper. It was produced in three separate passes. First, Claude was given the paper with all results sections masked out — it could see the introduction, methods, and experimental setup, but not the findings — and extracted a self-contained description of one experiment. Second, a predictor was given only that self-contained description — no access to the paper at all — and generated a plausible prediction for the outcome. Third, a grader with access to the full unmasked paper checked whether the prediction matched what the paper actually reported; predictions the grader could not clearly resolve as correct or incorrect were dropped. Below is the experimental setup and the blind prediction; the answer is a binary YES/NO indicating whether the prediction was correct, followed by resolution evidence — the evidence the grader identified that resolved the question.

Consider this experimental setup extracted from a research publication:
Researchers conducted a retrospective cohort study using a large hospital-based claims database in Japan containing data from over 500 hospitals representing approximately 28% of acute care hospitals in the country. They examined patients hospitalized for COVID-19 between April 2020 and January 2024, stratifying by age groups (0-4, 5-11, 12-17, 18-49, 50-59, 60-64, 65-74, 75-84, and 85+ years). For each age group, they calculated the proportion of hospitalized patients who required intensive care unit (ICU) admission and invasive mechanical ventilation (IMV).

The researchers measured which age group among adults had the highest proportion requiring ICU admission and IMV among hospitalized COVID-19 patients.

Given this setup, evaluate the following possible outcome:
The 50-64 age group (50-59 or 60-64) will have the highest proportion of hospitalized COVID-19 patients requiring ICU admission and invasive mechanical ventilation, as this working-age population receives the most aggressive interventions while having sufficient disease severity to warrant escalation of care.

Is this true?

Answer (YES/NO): YES